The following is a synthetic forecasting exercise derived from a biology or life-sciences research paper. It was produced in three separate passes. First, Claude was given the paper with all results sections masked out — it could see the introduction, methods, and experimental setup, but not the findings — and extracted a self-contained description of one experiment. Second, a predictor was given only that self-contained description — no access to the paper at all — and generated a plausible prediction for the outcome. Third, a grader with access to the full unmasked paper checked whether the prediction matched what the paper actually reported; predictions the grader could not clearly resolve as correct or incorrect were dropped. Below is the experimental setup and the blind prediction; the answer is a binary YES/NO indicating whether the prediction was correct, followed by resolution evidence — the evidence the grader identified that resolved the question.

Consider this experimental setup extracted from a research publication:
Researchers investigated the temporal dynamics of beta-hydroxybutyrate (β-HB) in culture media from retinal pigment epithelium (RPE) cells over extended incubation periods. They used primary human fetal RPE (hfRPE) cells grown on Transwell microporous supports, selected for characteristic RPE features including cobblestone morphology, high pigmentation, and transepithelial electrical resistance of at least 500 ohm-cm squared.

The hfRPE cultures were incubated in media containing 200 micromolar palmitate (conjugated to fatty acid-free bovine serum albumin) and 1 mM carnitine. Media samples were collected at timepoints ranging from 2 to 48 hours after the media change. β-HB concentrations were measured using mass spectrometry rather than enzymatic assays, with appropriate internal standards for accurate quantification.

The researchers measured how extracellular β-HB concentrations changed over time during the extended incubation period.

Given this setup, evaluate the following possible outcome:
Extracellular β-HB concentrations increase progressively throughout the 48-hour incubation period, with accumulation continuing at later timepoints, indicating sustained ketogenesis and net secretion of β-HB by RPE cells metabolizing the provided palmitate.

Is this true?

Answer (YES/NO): NO